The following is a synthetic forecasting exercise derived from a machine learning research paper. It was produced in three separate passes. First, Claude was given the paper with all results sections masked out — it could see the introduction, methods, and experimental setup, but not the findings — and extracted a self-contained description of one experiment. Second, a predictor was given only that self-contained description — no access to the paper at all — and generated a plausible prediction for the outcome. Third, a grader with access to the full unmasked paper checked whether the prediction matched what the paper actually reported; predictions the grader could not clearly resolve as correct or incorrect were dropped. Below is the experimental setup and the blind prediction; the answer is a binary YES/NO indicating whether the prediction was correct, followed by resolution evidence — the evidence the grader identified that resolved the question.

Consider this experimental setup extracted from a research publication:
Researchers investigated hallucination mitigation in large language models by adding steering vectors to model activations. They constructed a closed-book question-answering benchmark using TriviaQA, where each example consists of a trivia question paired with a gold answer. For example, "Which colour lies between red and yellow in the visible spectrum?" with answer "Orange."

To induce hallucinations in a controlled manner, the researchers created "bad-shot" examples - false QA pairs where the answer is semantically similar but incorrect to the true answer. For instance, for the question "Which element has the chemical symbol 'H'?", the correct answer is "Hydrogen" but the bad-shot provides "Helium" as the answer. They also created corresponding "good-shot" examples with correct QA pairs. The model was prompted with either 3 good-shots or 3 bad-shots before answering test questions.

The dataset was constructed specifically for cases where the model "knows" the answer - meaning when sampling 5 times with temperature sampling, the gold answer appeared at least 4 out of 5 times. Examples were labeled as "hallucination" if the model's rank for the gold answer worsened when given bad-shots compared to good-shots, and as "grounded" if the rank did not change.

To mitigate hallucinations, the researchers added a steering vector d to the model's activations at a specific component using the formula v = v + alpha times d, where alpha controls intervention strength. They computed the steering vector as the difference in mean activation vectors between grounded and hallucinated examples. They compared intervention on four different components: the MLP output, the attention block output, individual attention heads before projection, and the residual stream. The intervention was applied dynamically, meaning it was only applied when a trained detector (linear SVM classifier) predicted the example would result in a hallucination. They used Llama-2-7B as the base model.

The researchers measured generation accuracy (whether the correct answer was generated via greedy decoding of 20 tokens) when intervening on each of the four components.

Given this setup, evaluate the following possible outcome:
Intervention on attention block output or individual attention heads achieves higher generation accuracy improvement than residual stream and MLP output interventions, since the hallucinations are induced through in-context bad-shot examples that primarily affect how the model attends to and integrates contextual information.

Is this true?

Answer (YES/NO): NO